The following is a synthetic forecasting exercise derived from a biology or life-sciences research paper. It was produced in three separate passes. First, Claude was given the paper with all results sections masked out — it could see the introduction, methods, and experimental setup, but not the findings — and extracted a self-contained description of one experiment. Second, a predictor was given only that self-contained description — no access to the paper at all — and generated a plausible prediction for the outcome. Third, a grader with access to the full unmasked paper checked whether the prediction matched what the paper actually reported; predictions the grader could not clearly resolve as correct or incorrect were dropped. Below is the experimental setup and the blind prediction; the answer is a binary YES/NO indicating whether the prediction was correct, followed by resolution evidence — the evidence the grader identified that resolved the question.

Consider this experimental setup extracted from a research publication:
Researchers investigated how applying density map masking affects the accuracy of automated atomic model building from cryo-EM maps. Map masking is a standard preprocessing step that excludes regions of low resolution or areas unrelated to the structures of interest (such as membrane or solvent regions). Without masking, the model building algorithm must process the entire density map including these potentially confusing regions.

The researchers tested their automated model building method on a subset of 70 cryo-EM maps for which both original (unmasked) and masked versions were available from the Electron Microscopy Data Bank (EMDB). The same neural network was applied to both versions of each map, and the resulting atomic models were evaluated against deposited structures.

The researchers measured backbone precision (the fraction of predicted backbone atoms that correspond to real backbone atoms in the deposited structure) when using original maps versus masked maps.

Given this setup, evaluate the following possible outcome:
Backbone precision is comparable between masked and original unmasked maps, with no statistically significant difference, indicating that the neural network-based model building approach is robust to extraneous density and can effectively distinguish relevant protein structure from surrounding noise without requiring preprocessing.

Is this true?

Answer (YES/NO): NO